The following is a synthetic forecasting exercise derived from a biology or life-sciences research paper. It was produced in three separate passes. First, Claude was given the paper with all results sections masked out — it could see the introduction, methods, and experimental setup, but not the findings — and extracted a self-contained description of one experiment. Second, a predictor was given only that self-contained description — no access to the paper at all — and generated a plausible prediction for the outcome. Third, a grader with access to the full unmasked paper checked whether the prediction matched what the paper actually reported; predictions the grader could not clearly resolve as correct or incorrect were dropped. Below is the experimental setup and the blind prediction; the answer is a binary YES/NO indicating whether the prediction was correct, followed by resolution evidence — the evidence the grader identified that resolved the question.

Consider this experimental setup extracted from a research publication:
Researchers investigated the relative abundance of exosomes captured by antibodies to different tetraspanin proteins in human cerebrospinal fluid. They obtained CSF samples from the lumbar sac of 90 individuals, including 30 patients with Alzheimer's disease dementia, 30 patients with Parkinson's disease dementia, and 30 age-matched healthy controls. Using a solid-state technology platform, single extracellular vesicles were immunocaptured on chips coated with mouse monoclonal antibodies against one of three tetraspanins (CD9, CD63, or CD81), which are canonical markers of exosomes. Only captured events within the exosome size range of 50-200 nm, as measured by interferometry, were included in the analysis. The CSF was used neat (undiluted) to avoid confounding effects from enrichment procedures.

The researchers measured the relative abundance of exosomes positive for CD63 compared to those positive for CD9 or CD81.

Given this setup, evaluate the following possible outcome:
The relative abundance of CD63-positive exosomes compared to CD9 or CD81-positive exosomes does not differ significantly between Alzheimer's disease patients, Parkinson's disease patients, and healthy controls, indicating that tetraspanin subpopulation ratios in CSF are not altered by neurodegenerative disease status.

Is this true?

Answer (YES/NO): YES